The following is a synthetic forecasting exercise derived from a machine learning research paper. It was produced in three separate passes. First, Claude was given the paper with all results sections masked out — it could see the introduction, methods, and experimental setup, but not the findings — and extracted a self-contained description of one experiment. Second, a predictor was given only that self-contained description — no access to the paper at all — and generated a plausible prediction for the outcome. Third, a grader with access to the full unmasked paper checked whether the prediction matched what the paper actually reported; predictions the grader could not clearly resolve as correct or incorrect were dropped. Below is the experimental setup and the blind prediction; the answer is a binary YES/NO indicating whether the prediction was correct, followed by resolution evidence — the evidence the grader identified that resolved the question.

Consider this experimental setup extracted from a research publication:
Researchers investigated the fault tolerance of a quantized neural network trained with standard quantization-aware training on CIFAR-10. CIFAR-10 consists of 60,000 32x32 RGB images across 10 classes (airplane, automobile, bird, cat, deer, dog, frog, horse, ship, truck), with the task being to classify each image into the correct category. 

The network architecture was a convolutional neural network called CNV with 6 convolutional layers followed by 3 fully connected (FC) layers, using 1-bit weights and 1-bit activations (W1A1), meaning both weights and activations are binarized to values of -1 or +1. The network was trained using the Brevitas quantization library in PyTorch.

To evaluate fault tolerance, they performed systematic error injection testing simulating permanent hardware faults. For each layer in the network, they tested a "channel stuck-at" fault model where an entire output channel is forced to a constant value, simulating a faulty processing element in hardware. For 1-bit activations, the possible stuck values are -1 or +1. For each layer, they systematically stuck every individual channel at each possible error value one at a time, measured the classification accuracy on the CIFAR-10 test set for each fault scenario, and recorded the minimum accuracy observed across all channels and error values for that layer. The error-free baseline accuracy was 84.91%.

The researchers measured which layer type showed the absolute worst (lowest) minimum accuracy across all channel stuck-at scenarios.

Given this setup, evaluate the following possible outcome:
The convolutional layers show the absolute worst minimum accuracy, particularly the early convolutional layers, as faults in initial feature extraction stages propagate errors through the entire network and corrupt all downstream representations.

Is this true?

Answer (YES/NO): YES